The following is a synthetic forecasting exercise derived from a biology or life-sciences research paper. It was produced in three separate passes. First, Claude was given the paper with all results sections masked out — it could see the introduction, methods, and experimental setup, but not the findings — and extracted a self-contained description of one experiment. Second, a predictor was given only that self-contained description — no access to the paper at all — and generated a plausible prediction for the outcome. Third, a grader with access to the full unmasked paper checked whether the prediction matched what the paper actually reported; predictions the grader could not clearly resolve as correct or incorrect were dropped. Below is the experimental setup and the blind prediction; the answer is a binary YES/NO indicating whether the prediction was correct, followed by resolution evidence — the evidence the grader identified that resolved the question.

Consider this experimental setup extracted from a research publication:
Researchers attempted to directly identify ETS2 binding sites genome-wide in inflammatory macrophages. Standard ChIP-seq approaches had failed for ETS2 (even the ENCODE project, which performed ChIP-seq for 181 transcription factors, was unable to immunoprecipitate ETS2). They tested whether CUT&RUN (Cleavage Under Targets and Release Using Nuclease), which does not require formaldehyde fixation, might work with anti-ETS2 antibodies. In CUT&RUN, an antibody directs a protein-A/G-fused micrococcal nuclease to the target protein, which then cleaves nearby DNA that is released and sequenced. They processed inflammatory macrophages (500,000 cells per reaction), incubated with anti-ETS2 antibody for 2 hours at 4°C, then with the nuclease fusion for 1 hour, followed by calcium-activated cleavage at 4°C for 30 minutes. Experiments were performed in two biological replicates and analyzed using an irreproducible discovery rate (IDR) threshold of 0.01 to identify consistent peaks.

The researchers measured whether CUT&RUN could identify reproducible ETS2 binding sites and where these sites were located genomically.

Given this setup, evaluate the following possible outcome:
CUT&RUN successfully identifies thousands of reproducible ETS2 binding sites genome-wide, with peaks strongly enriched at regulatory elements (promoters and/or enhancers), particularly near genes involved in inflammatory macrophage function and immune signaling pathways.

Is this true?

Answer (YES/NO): YES